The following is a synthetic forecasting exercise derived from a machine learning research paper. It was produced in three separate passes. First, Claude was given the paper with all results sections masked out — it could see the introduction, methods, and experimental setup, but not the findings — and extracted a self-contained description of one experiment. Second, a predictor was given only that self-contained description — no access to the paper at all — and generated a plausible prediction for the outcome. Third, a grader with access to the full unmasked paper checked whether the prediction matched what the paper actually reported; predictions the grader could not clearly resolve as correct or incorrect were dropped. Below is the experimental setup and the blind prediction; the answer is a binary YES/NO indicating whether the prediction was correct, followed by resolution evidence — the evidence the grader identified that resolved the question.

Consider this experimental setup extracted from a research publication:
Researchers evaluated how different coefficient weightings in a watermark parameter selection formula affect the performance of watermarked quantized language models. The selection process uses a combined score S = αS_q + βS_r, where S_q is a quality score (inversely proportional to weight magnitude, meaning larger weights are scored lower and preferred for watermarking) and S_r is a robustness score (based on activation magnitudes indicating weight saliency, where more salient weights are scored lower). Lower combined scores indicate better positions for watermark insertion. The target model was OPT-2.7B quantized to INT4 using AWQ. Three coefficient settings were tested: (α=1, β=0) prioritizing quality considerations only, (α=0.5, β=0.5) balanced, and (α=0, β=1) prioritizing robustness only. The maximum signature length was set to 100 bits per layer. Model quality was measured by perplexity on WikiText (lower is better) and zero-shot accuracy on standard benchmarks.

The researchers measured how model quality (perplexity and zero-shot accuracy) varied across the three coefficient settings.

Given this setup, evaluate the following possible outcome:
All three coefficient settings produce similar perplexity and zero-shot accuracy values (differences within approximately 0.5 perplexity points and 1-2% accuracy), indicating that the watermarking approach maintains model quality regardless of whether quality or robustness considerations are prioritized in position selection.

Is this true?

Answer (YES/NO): YES